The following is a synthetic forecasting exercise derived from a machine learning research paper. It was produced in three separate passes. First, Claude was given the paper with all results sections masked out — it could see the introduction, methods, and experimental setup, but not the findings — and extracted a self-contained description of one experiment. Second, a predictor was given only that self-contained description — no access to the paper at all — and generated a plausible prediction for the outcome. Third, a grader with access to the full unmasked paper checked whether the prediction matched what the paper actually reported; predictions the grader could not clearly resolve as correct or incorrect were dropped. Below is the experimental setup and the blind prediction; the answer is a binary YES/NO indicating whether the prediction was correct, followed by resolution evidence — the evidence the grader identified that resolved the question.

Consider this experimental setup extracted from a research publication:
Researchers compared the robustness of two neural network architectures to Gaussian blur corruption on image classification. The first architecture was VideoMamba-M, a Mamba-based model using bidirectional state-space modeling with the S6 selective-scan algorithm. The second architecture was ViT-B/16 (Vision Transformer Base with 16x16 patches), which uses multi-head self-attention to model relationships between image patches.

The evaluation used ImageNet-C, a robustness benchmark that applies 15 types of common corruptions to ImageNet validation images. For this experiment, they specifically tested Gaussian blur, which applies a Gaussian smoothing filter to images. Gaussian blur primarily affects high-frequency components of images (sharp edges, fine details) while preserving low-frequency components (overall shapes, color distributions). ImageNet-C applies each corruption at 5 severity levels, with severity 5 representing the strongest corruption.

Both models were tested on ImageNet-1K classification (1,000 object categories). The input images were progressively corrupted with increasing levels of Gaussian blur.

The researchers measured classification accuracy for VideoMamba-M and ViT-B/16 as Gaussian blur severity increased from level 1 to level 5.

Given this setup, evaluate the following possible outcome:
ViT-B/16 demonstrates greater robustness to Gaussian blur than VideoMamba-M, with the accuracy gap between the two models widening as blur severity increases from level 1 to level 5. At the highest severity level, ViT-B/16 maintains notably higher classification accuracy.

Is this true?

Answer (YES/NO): YES